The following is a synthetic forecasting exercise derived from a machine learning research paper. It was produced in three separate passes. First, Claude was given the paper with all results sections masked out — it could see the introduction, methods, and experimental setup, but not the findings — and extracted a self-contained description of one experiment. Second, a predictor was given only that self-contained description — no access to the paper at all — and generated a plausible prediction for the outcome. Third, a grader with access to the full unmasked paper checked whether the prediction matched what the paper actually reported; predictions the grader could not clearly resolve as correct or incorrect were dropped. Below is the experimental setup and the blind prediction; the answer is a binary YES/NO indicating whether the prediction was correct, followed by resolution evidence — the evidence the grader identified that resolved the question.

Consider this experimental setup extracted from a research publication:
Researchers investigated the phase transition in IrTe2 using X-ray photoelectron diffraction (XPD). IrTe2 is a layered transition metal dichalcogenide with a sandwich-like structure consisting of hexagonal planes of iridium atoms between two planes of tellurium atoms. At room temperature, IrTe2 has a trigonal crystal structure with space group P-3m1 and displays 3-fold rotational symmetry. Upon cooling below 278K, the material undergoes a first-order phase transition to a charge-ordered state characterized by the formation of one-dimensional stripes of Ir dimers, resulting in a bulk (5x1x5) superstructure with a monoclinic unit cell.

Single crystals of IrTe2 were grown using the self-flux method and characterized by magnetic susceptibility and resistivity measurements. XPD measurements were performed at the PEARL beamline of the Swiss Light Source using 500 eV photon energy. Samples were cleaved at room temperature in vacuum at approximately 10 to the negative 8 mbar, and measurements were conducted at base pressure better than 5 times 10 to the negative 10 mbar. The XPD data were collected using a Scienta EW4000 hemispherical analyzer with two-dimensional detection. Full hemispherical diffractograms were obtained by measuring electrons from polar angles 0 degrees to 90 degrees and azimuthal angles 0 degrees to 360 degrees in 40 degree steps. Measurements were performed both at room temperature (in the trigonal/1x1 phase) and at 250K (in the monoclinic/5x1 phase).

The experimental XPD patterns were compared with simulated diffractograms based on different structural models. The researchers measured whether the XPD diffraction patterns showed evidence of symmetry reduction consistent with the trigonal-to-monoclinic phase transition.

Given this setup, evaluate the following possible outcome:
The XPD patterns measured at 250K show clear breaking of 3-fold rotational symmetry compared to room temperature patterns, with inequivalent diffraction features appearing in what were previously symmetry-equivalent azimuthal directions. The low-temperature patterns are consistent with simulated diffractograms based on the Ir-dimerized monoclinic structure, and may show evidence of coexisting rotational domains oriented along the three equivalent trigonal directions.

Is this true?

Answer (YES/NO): NO